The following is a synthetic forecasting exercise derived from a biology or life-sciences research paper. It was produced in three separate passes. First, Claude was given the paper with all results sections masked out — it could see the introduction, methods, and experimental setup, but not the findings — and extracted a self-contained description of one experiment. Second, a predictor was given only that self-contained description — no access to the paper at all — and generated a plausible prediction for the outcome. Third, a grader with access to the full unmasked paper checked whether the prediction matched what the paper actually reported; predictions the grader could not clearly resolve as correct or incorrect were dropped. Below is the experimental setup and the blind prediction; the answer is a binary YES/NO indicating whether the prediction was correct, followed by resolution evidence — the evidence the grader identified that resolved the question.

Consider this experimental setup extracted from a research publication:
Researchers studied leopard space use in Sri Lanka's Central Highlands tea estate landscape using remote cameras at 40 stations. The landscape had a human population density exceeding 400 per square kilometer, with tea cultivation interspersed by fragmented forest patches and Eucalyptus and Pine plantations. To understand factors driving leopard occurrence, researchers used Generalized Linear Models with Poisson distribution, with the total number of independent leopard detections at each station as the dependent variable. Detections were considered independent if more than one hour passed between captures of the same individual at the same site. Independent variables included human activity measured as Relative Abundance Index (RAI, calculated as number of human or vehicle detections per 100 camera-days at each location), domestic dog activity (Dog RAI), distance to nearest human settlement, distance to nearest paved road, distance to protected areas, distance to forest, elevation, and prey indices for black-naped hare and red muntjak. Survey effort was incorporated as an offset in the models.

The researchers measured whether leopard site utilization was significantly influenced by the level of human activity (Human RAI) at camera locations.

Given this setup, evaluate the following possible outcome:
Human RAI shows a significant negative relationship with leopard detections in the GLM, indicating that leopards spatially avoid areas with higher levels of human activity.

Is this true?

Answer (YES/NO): NO